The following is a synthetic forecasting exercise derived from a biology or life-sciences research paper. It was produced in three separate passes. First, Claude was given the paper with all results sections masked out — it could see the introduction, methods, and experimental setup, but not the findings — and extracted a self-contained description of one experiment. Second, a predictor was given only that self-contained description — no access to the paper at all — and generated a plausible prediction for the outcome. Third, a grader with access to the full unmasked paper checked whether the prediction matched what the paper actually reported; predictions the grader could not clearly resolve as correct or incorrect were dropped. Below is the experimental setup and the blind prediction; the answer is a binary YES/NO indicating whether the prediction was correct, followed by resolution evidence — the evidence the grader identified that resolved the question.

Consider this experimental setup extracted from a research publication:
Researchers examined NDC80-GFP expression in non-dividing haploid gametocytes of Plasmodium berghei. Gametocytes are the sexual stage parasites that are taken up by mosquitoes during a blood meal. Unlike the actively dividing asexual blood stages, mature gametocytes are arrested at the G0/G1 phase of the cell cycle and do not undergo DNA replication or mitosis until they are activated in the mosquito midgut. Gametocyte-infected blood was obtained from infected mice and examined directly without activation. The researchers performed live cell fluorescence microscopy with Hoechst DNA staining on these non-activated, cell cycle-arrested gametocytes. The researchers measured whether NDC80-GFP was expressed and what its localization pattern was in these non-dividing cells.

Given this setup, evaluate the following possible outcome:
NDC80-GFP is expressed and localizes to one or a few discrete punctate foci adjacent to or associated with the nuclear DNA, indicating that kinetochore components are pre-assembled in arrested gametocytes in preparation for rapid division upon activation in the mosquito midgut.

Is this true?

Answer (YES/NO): NO